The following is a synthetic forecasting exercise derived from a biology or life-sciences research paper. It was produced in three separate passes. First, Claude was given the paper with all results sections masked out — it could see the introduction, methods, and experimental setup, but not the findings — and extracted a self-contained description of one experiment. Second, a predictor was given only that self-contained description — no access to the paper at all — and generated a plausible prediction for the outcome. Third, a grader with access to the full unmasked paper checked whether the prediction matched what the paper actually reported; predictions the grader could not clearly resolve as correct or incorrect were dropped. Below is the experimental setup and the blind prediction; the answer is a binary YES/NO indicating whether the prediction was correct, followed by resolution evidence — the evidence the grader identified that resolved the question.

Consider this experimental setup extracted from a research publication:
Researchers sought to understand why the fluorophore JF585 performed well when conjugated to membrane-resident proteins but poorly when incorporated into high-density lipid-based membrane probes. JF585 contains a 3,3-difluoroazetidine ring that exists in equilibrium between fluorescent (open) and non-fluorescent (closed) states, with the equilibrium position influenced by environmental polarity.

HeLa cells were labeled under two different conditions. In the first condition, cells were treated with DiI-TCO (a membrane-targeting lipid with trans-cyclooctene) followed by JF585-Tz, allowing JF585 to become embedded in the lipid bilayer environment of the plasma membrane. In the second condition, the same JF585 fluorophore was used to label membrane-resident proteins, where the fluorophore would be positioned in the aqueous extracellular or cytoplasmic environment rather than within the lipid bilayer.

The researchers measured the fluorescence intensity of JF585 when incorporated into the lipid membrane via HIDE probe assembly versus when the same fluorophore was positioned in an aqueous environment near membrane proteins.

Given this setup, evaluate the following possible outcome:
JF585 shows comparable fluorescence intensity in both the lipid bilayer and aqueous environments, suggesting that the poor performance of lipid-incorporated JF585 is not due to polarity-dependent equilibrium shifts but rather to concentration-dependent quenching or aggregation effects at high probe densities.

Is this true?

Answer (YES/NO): NO